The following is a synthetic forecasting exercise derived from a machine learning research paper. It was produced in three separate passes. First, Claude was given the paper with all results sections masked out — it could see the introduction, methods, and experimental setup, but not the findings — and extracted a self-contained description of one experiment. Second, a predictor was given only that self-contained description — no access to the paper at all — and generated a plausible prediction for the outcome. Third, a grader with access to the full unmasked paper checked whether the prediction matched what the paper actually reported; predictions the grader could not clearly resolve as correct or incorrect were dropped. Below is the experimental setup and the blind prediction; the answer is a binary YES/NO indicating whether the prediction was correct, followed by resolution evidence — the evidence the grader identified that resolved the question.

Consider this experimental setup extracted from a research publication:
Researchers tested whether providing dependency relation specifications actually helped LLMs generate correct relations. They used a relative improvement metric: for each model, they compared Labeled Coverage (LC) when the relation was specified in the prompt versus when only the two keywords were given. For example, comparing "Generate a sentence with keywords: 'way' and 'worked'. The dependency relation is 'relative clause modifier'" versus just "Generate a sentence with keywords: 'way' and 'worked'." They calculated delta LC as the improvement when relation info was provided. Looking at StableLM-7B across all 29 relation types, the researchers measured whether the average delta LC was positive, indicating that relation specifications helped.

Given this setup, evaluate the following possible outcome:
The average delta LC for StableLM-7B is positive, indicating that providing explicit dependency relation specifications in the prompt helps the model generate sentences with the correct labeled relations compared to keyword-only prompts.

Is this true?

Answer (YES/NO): YES